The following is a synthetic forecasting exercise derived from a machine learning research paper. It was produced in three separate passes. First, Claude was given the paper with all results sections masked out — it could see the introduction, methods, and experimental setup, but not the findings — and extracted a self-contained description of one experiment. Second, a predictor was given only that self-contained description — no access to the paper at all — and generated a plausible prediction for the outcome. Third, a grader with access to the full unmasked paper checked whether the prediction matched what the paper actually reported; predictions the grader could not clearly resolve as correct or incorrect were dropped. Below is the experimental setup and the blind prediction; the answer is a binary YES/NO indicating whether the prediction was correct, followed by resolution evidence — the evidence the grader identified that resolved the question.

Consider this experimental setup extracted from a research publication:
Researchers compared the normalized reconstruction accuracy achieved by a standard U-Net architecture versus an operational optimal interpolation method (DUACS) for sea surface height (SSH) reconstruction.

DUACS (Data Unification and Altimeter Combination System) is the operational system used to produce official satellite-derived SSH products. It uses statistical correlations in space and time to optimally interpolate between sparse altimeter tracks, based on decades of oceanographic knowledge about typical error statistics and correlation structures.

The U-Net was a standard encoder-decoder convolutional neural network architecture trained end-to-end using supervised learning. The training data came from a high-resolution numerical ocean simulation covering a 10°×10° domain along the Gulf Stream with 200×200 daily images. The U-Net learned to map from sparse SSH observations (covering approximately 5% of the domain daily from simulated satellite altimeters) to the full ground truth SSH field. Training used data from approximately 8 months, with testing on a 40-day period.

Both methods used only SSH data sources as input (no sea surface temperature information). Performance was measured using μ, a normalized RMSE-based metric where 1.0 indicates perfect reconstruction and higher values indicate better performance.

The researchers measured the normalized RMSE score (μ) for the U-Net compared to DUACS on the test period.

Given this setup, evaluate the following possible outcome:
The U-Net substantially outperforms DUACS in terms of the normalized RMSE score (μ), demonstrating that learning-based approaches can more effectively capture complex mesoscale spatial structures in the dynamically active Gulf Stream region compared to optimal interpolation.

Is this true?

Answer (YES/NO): NO